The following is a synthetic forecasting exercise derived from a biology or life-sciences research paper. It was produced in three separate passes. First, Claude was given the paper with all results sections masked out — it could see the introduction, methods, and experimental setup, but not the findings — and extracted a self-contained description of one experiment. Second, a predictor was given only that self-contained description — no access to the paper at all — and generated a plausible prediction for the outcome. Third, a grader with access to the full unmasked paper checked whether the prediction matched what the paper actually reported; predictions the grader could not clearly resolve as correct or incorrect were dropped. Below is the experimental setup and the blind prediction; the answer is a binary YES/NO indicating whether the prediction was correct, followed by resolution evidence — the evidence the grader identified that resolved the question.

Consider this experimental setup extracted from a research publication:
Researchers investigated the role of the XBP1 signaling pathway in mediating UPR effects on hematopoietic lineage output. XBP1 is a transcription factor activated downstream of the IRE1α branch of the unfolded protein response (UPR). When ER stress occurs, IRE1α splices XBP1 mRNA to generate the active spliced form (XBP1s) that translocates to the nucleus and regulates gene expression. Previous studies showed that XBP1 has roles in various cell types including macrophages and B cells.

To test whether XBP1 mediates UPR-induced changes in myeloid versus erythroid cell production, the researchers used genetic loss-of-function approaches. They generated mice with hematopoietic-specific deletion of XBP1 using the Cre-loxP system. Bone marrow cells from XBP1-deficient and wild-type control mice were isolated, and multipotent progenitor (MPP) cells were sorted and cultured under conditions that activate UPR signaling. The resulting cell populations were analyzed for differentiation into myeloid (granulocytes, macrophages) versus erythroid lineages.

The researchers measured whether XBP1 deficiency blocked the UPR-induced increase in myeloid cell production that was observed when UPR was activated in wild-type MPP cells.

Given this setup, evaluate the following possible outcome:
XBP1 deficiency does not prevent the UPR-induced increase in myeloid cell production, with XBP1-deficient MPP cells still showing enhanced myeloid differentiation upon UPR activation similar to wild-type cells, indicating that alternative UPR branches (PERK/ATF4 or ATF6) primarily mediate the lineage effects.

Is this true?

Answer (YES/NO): NO